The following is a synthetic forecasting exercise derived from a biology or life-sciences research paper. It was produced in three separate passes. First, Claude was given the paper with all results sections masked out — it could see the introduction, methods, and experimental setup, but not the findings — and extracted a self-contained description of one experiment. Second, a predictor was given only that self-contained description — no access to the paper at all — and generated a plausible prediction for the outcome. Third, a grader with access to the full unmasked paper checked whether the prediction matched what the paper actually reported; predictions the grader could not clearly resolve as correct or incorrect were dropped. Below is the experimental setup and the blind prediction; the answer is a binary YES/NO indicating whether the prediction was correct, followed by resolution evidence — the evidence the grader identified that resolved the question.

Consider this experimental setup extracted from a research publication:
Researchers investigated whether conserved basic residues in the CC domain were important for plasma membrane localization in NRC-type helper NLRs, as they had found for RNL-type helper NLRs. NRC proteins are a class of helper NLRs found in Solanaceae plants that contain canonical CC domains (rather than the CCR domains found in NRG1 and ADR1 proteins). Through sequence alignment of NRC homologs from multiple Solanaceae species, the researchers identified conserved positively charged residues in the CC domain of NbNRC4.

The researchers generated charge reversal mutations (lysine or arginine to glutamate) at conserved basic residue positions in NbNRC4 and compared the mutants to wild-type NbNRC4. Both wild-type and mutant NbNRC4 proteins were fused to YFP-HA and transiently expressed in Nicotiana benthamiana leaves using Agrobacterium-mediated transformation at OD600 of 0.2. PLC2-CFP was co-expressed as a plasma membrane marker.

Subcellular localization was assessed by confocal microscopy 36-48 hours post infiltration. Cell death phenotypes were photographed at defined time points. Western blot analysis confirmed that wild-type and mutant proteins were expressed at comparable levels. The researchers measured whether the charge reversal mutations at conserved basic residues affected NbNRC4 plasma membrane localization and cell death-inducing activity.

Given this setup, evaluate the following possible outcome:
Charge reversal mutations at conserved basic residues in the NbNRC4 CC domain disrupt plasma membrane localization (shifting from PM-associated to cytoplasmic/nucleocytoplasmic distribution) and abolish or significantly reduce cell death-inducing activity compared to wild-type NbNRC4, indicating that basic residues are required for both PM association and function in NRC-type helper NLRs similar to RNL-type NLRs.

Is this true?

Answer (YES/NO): YES